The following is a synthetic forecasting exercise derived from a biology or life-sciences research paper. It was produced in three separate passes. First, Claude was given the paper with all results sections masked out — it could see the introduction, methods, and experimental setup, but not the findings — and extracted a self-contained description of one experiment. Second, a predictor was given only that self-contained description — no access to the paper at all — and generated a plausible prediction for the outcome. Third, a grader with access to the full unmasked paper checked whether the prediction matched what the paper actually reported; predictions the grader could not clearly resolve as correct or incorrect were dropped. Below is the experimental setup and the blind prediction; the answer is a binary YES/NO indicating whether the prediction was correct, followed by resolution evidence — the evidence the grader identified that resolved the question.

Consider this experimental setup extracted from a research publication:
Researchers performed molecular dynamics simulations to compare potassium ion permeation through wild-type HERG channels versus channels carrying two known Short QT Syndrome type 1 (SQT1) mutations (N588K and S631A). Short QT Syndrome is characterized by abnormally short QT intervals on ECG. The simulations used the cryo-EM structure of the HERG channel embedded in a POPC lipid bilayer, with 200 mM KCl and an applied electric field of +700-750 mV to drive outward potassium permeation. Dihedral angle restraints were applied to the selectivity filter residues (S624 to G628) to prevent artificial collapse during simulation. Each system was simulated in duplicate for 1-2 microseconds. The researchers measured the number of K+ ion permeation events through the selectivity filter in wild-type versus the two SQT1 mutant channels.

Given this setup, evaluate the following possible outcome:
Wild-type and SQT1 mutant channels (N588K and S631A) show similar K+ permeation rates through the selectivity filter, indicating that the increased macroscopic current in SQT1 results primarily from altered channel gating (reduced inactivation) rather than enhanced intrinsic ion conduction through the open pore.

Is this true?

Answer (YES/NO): YES